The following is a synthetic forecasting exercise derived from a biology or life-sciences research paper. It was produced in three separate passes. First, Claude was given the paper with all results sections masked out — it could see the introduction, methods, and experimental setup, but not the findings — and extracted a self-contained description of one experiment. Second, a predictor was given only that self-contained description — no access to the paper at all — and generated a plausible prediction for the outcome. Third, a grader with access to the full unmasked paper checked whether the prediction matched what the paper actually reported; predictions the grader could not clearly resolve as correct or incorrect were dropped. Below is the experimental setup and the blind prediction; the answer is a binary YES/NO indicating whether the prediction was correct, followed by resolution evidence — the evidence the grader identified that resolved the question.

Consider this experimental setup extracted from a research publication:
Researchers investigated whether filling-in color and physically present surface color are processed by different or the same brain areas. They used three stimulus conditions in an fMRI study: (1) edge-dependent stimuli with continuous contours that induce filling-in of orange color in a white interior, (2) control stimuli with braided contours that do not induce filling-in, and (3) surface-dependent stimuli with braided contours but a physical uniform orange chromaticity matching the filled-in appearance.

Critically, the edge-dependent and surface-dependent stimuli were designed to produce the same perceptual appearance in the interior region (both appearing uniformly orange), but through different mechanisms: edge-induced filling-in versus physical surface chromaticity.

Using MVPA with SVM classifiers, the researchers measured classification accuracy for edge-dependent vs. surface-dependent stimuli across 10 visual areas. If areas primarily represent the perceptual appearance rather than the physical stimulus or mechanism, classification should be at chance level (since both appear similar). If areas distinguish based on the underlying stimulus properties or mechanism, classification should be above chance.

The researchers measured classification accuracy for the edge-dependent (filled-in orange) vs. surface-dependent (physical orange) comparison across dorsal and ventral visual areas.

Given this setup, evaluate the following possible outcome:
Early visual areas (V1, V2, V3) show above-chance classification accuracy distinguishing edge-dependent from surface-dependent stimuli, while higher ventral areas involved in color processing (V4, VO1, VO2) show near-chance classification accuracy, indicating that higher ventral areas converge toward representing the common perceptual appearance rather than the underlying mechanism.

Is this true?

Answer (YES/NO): NO